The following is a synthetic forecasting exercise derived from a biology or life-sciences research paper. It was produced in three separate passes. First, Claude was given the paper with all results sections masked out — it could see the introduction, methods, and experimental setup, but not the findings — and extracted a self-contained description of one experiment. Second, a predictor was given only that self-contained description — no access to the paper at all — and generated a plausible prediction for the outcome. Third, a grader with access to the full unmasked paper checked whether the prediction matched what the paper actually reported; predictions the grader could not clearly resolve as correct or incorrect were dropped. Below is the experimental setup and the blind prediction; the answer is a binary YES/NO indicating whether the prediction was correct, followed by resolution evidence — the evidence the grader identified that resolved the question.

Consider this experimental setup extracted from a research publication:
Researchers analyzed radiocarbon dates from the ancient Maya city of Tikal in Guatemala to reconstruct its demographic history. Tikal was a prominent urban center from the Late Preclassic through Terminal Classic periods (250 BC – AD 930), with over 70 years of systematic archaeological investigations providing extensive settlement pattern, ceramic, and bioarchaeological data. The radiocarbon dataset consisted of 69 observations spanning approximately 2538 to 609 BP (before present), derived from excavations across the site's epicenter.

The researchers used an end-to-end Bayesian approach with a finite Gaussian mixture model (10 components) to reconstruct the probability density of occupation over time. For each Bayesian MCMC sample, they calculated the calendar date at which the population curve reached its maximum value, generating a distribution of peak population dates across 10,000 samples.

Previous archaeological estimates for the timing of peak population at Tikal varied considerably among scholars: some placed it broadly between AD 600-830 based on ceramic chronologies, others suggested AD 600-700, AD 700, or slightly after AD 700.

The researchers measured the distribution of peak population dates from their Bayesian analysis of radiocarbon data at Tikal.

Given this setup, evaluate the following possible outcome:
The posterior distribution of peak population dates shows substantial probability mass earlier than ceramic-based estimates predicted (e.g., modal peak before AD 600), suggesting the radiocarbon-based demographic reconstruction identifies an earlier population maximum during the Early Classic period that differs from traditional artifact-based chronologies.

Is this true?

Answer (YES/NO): NO